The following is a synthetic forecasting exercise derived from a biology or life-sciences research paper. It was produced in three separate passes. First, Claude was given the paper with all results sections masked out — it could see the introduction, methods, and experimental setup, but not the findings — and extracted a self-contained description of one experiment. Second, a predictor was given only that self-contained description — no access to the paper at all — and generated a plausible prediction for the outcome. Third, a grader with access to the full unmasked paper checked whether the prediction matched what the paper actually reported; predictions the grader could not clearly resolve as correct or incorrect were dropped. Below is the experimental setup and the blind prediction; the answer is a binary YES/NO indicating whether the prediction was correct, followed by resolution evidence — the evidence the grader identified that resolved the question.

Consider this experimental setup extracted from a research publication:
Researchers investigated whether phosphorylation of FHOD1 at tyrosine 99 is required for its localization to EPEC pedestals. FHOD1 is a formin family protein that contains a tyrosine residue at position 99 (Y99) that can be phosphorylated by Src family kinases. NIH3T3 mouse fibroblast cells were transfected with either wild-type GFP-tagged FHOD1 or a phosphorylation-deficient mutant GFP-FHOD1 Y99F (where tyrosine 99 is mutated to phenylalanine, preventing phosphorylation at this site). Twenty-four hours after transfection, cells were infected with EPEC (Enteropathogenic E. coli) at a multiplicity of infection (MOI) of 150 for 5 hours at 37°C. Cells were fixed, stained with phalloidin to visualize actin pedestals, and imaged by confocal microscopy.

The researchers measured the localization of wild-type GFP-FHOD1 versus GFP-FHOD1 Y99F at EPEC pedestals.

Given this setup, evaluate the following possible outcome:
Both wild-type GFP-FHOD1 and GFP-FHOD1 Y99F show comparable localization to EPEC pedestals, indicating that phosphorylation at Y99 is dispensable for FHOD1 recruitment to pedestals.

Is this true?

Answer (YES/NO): NO